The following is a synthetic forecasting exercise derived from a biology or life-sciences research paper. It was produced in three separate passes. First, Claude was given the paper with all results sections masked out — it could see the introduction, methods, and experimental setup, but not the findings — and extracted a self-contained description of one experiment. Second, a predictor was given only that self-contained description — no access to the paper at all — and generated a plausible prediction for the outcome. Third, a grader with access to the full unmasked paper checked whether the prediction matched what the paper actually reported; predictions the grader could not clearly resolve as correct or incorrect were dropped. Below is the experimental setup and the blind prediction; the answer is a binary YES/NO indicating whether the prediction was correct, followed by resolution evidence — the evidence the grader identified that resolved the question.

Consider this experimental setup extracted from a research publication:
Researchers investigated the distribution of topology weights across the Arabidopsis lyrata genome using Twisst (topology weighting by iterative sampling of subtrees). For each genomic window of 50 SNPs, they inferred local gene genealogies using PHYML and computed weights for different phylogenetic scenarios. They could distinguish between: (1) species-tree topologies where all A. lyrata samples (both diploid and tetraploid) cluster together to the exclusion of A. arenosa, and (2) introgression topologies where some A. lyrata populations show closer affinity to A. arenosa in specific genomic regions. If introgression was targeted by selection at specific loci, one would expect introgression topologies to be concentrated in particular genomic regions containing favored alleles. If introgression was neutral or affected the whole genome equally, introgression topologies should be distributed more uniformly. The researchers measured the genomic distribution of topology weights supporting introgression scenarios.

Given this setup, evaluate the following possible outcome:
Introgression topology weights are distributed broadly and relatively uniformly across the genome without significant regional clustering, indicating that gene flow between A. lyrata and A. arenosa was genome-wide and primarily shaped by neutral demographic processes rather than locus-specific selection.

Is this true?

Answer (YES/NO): NO